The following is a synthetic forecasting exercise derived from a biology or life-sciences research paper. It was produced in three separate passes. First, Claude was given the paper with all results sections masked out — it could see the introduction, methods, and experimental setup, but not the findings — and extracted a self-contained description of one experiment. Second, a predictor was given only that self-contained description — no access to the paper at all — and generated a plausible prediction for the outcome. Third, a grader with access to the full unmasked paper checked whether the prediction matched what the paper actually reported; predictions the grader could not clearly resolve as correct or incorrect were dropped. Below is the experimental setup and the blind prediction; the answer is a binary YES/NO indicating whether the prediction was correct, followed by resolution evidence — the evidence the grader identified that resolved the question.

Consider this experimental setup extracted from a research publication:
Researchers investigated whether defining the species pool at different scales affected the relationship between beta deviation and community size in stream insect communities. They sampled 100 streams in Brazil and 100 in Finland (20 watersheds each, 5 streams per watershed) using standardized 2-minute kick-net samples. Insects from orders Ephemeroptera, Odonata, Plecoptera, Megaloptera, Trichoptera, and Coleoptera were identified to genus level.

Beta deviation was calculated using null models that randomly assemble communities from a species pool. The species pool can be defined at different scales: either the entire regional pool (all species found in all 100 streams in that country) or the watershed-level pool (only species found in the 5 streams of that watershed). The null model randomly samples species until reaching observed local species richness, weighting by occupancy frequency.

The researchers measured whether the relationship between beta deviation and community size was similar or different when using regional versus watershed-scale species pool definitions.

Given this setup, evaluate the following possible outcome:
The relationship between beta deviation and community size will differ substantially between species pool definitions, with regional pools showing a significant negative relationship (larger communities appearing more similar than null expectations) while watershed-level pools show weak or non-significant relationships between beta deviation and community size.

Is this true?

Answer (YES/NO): NO